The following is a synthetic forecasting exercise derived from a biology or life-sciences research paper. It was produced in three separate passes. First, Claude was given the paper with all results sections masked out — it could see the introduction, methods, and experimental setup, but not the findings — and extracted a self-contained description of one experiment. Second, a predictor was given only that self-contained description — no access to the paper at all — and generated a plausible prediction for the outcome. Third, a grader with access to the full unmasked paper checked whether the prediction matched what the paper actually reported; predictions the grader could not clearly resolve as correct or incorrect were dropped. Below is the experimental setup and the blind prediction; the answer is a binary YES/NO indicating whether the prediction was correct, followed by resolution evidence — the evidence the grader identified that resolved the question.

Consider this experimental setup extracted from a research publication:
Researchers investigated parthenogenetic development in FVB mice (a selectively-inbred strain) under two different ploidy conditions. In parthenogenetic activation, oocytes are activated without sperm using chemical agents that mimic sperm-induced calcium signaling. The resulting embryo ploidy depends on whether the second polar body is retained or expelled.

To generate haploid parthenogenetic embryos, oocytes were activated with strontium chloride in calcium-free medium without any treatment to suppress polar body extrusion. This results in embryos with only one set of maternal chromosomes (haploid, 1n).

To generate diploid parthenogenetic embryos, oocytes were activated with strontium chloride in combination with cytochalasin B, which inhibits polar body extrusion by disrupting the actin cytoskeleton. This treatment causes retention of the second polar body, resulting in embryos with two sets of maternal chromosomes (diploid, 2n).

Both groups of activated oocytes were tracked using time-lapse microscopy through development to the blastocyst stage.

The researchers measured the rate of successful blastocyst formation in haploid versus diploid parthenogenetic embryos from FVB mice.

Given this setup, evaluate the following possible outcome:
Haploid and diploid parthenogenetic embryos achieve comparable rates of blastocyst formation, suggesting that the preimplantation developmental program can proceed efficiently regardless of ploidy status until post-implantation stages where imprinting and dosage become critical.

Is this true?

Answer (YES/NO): YES